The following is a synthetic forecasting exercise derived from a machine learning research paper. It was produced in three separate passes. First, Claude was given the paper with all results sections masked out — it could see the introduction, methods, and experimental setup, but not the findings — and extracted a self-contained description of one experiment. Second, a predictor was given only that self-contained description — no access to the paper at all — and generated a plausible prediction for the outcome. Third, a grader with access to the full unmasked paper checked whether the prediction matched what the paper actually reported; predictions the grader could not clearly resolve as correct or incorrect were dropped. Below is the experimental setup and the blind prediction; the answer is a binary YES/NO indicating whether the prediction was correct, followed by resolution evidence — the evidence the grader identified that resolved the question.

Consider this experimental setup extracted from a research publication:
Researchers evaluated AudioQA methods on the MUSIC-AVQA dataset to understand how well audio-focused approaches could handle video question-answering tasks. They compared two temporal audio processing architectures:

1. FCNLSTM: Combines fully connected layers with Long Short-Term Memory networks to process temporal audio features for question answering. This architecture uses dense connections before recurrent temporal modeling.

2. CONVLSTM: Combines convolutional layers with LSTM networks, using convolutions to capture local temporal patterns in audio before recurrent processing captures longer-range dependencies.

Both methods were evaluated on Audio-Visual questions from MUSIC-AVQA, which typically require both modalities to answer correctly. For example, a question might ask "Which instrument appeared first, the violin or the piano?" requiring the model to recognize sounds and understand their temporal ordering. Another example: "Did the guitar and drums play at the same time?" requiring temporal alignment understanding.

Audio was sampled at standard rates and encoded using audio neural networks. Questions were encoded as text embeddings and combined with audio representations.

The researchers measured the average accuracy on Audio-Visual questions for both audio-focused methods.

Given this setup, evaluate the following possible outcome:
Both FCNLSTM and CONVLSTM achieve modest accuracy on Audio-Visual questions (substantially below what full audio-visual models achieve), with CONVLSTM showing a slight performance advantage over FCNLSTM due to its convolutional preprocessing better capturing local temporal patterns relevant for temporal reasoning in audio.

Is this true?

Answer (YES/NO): YES